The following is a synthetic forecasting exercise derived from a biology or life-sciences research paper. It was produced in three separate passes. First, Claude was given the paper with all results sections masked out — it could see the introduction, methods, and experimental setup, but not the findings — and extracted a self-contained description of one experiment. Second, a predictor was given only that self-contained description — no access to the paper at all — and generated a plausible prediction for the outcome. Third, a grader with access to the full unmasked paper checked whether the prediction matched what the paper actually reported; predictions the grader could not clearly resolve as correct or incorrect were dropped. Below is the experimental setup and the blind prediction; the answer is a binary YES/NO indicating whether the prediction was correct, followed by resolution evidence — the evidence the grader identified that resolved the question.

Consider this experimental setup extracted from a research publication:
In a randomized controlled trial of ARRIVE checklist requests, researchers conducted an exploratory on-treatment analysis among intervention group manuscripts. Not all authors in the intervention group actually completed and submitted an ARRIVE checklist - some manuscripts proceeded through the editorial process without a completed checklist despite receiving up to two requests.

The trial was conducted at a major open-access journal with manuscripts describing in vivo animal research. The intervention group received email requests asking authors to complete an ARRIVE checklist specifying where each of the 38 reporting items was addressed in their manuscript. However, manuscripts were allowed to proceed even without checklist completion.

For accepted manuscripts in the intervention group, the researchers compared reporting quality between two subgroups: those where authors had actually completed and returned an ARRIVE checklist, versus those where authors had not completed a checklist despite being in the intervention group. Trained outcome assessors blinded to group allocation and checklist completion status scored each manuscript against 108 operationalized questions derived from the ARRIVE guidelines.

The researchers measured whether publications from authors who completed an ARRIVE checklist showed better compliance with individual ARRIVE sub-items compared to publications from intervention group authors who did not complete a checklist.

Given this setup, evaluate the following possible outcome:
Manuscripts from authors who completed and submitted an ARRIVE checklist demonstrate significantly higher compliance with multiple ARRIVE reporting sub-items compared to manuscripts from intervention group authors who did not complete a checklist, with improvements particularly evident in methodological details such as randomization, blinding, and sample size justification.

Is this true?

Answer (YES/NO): NO